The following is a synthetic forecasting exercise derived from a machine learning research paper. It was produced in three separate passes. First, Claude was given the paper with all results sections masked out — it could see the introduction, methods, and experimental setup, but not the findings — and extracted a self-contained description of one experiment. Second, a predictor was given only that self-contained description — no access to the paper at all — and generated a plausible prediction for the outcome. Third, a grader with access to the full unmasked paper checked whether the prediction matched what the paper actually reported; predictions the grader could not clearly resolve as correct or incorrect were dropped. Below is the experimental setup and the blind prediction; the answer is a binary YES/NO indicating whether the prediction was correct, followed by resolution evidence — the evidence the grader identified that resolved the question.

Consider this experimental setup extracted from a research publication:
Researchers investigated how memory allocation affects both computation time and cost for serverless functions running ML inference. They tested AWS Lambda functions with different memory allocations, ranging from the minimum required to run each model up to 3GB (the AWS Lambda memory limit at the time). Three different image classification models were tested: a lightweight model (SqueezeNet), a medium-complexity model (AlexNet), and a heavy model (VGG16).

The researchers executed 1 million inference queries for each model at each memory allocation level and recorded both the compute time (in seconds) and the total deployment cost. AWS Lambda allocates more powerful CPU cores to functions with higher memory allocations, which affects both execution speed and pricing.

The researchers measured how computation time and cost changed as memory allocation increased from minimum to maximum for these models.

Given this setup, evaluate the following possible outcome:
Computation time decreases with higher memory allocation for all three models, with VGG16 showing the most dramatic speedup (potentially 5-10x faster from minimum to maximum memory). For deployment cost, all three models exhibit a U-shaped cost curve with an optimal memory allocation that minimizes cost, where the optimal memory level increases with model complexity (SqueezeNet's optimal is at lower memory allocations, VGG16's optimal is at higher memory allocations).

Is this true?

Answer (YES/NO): NO